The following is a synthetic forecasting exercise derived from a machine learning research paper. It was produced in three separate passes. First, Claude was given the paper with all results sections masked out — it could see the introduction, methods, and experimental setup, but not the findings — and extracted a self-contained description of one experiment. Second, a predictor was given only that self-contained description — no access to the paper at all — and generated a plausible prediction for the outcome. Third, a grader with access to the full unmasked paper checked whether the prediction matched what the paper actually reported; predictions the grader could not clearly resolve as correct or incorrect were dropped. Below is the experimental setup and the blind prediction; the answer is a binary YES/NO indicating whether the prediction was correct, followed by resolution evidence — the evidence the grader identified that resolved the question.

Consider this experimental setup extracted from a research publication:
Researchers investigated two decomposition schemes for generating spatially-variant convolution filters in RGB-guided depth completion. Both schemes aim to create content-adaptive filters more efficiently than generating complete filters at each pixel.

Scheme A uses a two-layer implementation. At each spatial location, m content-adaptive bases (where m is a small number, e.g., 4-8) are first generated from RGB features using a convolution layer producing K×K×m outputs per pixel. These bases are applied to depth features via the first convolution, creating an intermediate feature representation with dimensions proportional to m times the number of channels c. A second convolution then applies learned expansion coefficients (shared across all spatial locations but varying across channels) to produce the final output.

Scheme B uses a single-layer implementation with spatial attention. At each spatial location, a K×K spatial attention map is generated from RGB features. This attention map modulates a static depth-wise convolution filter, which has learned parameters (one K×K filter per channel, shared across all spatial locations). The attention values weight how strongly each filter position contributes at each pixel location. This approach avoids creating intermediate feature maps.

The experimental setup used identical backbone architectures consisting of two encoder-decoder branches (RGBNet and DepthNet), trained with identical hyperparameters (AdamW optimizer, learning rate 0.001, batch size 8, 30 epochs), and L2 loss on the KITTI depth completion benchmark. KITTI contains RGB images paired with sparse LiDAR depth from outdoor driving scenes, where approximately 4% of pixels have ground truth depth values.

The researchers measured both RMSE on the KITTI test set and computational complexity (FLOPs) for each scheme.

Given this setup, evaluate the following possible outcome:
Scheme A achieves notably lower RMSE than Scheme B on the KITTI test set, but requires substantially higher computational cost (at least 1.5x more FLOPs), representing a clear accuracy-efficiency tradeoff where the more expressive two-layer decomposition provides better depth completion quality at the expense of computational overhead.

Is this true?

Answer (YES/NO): NO